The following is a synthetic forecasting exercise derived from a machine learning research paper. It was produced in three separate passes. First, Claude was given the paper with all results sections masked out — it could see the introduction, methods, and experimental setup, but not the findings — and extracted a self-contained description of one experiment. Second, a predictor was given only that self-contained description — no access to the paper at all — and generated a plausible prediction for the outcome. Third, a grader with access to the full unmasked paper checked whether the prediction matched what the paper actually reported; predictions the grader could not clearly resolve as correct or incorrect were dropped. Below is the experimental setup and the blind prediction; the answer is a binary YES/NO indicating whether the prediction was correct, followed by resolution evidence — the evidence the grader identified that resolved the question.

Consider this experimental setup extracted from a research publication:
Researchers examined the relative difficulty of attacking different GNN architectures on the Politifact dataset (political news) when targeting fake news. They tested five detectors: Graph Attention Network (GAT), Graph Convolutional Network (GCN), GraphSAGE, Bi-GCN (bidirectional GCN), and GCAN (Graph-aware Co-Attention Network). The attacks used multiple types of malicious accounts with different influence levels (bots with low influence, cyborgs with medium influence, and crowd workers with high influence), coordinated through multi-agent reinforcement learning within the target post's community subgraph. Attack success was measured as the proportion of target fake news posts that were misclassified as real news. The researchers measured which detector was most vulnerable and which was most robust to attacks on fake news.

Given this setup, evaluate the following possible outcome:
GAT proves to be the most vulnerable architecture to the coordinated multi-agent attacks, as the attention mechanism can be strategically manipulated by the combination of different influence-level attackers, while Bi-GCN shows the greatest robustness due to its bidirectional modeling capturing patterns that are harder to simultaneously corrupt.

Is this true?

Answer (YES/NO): NO